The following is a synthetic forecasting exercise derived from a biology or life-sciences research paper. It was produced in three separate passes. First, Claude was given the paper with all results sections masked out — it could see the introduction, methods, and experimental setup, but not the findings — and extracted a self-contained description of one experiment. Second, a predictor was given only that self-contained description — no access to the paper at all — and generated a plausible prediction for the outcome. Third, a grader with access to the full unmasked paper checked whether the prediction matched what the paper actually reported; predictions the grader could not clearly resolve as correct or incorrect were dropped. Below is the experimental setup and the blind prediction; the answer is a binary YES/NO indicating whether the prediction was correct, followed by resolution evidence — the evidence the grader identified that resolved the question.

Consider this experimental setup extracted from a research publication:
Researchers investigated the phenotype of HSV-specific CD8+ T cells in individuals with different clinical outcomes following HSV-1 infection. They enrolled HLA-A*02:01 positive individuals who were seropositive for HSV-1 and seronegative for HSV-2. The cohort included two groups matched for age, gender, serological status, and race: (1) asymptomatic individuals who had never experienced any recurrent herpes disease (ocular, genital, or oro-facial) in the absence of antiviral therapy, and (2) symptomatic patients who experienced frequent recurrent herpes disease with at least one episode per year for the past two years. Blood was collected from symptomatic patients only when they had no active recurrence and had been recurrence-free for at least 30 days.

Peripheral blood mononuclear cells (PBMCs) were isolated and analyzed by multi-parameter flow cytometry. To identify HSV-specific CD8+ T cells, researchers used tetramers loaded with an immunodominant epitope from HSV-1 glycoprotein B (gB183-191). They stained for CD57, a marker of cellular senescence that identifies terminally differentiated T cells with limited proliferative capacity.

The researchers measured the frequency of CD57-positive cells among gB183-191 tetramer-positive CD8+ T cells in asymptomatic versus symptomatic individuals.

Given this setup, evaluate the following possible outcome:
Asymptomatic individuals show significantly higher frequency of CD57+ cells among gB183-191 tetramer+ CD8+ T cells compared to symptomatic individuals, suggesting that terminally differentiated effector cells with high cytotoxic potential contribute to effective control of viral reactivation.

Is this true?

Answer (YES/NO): NO